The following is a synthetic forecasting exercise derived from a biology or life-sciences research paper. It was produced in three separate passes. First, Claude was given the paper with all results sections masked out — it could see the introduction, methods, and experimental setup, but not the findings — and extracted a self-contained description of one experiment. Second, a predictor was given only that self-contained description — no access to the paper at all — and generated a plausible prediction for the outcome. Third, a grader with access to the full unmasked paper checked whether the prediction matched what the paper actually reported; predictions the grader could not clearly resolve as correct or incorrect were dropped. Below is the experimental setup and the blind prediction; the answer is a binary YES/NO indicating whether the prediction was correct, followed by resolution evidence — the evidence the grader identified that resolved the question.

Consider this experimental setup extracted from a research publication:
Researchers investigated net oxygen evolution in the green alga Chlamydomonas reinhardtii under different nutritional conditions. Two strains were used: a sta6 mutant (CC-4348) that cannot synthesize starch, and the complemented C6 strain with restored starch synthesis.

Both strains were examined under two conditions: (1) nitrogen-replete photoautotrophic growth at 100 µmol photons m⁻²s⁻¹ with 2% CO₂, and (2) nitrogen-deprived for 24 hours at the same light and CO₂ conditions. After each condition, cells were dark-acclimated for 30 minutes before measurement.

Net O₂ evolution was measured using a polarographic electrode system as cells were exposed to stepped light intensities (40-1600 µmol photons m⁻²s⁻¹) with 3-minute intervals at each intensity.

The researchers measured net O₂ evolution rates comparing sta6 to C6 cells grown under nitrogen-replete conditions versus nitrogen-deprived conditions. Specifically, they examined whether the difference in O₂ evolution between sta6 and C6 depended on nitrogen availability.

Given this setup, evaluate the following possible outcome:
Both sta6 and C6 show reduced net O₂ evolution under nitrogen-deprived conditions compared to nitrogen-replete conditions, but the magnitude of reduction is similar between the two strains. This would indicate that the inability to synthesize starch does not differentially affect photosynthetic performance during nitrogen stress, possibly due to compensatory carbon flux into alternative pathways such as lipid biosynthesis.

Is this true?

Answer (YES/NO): NO